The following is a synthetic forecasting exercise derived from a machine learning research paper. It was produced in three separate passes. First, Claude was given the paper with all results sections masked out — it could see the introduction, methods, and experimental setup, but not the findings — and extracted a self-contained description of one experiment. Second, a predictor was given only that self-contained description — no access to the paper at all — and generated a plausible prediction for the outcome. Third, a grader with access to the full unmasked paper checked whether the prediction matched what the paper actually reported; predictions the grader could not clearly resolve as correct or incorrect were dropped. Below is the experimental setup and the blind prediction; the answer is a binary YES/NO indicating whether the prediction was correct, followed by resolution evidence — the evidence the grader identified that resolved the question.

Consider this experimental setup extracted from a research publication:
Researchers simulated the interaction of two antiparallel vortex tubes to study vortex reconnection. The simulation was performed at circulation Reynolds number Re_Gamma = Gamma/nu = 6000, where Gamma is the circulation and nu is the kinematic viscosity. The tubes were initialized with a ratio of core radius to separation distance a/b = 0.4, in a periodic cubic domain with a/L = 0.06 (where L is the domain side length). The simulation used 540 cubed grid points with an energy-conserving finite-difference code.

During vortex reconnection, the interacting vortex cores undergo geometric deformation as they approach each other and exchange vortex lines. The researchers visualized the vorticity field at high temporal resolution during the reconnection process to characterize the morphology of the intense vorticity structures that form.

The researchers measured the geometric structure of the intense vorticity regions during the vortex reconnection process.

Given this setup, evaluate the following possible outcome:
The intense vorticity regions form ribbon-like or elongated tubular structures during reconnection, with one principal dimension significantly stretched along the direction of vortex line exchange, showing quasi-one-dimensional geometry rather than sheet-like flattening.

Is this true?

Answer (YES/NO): YES